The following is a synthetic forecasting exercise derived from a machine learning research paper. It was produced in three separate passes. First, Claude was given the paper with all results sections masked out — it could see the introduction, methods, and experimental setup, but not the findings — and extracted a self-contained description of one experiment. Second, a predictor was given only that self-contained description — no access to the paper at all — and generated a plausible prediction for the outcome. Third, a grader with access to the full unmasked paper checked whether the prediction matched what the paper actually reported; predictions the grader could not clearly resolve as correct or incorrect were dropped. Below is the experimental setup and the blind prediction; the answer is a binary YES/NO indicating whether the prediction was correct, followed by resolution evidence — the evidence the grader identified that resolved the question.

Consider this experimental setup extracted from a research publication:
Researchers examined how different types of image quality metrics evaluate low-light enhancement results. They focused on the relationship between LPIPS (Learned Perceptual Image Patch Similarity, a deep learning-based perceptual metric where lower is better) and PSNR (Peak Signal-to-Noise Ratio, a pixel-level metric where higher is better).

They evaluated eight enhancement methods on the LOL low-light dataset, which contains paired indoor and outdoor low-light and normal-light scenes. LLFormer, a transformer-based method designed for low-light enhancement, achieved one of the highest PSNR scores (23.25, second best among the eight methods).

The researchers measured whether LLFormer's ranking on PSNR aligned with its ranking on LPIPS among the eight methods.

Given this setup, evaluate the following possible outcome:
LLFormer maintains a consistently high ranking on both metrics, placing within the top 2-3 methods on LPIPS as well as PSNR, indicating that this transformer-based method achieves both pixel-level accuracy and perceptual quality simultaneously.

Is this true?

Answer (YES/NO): NO